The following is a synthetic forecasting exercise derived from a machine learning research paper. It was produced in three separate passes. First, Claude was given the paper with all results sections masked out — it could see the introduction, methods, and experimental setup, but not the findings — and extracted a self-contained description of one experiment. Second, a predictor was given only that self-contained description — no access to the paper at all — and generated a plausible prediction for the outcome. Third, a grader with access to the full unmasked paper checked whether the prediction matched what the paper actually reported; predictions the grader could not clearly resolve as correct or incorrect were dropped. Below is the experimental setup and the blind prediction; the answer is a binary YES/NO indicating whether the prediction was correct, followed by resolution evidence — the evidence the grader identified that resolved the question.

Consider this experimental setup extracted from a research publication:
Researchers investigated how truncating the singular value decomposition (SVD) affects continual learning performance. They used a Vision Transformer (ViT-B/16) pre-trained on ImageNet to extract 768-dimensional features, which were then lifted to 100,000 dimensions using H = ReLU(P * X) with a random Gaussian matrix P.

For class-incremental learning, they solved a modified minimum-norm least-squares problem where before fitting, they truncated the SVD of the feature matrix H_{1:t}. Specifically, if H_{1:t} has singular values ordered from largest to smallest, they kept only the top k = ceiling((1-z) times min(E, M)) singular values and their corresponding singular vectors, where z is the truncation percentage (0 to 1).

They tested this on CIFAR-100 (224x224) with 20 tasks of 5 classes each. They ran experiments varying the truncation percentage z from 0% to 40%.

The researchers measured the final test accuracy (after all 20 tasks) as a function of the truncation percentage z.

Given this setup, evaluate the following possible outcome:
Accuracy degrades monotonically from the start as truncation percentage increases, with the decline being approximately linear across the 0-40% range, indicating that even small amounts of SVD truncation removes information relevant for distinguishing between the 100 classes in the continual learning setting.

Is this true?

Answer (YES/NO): NO